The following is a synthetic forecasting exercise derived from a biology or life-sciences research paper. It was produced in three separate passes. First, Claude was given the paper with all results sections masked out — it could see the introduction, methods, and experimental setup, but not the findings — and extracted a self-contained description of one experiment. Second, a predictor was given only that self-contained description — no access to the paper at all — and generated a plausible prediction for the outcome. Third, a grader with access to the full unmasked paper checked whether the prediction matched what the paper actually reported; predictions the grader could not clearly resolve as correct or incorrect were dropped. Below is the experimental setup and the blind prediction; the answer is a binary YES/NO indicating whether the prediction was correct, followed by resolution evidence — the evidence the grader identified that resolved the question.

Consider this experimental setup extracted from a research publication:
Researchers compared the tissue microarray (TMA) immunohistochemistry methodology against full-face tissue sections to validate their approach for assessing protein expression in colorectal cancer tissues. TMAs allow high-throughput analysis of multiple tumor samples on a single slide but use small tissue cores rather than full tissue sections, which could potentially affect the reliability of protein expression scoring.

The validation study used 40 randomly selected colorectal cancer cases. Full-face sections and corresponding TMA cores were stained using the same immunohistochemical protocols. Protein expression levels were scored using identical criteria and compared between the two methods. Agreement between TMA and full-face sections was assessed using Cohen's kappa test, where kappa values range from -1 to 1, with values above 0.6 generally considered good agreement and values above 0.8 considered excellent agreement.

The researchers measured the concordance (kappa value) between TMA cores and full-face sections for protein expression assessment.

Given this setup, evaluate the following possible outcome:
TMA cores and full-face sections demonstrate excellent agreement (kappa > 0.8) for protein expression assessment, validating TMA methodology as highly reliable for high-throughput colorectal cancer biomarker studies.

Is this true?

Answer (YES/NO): NO